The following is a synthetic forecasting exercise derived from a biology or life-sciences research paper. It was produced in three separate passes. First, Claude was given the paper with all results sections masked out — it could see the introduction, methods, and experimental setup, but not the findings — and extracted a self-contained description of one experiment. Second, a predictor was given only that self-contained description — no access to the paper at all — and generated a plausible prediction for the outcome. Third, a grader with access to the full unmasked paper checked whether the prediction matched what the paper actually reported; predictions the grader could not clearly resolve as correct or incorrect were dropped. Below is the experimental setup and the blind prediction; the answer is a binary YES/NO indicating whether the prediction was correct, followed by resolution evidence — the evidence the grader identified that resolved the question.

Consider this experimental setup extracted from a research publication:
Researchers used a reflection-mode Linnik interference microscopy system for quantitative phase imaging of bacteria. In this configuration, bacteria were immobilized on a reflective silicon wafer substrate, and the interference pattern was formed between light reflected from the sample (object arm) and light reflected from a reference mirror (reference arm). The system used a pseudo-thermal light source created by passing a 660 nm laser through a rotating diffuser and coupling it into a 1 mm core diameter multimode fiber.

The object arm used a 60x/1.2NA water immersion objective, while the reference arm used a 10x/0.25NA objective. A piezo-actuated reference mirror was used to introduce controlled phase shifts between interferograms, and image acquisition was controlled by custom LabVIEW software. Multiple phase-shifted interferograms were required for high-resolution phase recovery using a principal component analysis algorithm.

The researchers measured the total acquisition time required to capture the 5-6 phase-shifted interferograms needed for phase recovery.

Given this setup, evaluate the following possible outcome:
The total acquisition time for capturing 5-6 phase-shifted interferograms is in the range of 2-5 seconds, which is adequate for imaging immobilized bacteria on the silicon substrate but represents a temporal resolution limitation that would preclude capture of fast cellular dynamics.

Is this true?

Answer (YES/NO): NO